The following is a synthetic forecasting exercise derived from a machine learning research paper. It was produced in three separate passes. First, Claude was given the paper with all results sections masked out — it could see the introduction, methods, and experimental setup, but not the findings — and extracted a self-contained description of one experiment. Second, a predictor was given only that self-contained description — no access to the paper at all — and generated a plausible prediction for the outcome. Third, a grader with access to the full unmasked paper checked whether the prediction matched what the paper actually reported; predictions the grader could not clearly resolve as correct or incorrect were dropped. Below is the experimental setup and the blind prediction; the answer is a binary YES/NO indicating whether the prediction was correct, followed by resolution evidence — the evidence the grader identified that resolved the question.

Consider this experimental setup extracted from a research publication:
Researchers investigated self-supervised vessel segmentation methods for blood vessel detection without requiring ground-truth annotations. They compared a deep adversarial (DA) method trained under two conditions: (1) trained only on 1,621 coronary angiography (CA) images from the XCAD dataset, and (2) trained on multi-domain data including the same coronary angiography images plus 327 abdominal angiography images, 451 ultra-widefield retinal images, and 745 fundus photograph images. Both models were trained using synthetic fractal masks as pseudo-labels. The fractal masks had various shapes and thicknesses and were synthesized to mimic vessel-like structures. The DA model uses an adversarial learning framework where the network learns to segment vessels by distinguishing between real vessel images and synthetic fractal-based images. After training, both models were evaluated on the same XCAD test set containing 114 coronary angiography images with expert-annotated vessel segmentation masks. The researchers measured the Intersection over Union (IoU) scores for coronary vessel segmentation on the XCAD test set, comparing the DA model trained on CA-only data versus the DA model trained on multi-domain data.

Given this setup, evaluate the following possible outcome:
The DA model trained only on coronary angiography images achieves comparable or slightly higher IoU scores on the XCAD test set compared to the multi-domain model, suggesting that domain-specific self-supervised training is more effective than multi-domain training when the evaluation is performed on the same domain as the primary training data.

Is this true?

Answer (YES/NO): YES